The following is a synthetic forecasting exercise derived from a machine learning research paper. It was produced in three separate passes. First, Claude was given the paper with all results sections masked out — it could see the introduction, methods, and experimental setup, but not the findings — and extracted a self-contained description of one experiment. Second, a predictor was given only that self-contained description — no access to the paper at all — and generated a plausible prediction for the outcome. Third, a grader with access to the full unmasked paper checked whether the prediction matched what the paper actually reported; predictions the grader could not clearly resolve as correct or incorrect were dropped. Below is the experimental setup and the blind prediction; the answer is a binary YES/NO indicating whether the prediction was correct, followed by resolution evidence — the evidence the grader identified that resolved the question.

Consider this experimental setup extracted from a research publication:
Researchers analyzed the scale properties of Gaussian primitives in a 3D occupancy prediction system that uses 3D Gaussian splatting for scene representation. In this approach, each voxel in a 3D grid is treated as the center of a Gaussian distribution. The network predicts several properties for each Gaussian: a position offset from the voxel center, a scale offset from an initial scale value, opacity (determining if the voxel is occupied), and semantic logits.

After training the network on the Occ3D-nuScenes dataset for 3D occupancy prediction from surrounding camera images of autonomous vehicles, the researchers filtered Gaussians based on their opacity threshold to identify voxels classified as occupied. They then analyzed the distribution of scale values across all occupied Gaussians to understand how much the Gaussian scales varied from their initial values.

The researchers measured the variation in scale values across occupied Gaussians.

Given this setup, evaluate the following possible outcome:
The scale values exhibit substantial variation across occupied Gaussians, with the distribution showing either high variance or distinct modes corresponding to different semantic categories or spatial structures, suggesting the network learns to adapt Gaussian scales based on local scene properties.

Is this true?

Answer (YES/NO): NO